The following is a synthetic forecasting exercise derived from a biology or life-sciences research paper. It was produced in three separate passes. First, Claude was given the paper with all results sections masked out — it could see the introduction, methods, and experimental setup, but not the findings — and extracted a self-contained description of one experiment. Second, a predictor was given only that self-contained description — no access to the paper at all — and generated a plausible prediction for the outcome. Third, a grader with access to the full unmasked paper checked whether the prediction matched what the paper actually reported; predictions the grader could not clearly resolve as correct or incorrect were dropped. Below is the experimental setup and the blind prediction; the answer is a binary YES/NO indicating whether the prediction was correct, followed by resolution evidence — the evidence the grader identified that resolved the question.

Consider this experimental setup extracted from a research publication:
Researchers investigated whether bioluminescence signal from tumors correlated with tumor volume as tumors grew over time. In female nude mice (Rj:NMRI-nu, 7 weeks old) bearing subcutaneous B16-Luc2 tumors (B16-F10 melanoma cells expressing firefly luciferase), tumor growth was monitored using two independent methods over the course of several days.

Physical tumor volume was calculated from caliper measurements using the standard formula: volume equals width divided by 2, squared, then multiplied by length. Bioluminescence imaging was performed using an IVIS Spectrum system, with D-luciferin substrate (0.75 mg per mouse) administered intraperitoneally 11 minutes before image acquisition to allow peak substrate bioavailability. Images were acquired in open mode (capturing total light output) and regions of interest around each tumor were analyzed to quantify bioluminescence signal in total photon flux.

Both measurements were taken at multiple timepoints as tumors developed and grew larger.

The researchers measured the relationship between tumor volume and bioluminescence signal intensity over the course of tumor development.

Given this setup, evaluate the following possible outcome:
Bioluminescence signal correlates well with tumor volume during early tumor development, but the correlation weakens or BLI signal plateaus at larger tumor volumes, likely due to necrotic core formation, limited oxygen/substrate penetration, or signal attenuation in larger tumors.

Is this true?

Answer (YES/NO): NO